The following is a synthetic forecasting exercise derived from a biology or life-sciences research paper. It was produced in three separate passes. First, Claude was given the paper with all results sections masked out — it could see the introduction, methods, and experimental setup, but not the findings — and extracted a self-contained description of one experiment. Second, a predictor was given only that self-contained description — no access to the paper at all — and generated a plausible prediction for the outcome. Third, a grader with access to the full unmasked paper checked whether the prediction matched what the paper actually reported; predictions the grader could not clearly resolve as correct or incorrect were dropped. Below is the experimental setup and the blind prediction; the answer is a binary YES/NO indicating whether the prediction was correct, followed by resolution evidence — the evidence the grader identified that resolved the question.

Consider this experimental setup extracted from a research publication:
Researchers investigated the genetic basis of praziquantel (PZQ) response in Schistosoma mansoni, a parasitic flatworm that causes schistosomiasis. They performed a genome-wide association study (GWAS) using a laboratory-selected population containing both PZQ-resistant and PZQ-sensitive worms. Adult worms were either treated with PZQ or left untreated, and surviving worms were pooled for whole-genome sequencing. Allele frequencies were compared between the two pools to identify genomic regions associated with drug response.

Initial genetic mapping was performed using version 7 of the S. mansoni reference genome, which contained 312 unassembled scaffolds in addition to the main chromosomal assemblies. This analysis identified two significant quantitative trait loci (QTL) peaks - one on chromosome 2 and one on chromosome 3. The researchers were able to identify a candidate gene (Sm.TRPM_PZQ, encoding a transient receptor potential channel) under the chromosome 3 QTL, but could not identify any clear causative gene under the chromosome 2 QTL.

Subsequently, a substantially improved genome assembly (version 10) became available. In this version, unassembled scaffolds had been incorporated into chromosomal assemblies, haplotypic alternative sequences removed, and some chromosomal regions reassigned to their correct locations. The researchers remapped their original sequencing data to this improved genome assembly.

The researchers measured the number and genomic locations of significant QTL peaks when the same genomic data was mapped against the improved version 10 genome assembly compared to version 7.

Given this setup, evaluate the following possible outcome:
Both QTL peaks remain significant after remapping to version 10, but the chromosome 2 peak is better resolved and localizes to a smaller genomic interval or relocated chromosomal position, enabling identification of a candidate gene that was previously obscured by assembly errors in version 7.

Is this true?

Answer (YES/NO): NO